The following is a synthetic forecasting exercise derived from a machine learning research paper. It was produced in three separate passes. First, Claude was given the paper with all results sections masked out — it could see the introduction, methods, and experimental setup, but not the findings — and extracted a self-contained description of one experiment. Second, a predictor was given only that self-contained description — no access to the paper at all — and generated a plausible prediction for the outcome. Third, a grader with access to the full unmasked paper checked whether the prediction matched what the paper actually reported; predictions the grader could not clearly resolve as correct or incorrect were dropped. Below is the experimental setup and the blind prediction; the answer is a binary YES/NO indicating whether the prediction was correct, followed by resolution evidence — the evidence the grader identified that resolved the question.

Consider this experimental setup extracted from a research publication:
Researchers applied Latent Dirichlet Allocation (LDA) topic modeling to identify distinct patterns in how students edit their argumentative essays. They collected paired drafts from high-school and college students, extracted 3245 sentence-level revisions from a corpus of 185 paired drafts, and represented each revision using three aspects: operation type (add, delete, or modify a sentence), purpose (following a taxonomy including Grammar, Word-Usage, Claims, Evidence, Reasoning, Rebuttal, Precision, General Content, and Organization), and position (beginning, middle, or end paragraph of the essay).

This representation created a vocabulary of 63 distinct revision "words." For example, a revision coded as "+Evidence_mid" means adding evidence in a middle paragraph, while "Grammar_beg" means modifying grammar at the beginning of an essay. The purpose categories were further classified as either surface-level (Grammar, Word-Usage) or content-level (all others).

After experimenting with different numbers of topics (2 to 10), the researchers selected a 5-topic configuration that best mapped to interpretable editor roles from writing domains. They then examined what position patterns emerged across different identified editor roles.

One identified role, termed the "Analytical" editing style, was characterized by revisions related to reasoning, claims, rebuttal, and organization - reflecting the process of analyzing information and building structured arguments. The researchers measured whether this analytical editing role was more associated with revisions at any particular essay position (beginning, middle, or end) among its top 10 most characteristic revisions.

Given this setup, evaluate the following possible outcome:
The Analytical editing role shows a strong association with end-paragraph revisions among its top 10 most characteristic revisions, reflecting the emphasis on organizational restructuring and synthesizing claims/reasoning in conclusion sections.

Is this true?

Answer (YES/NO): YES